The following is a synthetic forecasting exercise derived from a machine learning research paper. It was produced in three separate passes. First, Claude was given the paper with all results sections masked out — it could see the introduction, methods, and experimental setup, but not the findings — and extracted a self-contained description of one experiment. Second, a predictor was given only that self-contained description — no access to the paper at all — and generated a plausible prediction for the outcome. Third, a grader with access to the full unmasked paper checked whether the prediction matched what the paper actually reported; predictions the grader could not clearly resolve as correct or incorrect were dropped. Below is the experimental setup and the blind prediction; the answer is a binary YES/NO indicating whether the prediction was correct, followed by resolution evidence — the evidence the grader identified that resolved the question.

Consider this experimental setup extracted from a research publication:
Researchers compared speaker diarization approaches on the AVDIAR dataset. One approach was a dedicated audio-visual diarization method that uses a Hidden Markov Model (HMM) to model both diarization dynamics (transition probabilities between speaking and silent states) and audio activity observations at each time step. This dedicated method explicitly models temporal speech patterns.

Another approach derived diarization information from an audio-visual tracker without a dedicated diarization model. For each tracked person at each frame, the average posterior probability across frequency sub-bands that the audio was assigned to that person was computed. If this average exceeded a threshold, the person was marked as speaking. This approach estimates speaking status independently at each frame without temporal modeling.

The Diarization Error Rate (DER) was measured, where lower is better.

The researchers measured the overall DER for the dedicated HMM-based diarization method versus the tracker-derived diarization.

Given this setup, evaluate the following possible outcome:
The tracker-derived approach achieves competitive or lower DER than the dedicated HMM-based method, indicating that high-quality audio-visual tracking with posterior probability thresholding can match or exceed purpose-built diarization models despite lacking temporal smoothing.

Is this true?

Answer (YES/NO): NO